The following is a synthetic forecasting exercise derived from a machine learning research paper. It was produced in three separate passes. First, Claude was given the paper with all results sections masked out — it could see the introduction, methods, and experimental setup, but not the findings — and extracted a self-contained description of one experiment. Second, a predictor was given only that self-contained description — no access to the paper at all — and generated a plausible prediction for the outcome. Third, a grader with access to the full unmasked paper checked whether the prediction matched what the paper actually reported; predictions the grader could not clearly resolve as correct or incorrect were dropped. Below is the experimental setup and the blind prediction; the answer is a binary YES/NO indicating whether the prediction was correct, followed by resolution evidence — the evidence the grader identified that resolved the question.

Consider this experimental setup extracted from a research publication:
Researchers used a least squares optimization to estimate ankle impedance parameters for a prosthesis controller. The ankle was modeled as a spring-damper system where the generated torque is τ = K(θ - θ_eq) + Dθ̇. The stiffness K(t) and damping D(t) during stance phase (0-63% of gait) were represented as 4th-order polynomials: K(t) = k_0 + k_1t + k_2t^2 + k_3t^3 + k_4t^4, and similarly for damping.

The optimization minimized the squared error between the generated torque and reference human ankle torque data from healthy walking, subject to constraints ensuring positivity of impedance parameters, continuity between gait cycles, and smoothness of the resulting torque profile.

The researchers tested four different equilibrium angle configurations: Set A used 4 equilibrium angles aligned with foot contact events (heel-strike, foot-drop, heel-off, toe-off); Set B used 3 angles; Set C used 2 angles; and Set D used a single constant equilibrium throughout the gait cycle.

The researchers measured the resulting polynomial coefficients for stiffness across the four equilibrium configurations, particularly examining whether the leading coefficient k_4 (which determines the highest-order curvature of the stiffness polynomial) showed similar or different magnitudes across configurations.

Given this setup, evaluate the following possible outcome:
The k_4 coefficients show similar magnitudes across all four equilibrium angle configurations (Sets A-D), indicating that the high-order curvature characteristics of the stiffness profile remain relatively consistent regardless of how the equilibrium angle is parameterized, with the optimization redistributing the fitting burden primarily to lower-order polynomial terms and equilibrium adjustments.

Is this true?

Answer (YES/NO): NO